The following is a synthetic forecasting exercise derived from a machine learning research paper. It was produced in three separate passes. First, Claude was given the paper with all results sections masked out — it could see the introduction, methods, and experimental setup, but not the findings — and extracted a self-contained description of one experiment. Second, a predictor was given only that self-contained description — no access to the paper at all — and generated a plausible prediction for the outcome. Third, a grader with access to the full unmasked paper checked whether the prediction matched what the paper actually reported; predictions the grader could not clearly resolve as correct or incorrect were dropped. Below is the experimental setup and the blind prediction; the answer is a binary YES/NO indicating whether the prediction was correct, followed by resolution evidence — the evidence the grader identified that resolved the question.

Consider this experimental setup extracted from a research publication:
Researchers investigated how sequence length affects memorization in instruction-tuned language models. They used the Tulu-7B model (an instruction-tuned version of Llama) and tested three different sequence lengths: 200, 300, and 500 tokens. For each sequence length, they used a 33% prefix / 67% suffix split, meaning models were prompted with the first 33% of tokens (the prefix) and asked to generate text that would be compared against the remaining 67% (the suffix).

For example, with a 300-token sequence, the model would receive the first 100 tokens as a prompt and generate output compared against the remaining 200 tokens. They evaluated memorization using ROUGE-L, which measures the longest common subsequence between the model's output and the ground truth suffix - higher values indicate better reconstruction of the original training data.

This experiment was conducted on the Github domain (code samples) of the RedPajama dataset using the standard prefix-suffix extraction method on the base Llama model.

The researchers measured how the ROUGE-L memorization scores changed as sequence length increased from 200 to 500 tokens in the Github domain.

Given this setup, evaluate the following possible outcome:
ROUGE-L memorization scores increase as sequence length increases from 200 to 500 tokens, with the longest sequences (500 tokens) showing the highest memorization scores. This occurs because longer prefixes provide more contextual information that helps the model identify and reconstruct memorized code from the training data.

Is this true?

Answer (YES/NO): NO